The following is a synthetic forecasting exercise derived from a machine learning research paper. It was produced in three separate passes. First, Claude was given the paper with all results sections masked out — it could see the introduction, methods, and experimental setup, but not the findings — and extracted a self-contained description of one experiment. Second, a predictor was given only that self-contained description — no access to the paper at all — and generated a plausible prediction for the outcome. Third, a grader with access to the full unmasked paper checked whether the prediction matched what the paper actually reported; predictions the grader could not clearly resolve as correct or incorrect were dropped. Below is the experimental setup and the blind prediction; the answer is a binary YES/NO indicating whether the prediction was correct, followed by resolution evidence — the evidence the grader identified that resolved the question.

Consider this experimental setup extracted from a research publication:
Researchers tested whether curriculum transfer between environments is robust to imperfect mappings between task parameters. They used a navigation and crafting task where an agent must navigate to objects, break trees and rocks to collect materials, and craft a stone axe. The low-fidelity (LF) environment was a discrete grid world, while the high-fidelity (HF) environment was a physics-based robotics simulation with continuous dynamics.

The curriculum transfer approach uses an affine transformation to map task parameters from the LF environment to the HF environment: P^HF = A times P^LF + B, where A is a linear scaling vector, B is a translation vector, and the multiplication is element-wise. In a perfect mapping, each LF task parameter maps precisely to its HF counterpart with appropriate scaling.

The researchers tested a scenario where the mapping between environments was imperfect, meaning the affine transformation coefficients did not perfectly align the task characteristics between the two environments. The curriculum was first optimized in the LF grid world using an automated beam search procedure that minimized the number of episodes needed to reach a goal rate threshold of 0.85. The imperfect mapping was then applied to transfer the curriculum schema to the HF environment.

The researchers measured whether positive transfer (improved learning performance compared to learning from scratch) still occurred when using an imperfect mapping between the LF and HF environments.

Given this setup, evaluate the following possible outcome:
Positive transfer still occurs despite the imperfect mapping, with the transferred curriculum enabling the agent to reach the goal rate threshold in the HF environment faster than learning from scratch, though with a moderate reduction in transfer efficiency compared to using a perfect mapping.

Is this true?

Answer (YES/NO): NO